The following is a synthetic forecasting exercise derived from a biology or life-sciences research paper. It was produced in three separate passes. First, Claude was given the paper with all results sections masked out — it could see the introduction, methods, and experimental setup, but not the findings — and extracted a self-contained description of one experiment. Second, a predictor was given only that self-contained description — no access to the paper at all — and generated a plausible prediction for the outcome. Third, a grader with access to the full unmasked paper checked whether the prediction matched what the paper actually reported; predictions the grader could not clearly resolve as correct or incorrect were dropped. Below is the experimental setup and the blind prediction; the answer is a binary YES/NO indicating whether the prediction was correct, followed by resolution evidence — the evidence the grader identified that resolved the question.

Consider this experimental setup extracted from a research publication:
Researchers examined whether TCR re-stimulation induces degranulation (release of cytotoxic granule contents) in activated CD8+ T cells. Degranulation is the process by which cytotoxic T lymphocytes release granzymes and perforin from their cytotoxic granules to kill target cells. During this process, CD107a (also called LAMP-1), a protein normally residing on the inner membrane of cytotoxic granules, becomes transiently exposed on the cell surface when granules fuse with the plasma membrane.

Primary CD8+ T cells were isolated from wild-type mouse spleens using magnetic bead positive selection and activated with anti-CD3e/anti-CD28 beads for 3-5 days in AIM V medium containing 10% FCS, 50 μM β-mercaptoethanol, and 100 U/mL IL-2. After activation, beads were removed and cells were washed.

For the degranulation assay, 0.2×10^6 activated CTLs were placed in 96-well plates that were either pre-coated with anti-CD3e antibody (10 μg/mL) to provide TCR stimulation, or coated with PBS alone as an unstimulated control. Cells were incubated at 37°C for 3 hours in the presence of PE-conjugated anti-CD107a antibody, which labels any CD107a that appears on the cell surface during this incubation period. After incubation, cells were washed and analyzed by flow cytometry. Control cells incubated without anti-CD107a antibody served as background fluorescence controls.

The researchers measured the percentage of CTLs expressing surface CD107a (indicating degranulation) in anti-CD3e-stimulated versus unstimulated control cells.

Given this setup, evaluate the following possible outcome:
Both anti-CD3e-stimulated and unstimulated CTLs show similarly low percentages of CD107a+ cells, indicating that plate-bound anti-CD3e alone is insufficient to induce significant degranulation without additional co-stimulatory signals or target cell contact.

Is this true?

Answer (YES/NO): NO